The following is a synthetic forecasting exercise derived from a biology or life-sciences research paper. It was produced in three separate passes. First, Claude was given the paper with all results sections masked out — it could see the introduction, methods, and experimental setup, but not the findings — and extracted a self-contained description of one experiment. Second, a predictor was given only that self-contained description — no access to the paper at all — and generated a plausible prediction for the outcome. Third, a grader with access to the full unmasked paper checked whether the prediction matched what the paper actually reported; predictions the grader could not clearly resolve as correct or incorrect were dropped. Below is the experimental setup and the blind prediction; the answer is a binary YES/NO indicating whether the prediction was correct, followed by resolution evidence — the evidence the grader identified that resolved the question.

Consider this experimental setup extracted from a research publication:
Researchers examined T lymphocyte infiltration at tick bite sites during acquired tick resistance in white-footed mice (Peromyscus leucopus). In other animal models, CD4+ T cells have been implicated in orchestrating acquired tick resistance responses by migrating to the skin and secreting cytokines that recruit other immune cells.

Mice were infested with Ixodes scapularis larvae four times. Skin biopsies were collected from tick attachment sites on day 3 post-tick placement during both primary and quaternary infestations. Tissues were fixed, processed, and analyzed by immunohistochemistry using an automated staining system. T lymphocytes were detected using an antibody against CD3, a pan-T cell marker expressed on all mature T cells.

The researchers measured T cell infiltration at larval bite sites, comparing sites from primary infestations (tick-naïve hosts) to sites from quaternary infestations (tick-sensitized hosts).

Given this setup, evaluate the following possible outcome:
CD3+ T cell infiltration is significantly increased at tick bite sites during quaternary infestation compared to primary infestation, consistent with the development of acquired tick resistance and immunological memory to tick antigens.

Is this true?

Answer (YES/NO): NO